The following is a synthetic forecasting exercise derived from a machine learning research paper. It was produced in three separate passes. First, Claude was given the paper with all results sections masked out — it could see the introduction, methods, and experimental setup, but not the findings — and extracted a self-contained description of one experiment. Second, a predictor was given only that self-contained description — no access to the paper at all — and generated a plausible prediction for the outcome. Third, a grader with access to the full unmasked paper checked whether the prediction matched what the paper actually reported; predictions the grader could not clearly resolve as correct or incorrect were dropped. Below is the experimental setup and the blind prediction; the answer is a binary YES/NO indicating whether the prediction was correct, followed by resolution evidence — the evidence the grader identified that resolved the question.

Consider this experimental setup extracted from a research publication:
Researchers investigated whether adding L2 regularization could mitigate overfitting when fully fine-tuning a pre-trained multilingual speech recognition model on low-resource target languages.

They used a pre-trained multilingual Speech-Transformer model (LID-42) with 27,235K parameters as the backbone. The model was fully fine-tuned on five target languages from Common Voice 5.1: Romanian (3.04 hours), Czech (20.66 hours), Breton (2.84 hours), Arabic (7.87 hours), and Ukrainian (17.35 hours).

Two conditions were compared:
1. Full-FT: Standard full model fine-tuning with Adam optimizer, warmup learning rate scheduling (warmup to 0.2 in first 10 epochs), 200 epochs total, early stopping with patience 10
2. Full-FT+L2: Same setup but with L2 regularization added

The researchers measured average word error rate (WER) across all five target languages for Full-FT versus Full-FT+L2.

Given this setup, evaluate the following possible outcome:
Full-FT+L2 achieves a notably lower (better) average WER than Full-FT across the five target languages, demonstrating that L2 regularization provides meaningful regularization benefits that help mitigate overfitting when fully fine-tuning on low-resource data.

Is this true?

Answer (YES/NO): NO